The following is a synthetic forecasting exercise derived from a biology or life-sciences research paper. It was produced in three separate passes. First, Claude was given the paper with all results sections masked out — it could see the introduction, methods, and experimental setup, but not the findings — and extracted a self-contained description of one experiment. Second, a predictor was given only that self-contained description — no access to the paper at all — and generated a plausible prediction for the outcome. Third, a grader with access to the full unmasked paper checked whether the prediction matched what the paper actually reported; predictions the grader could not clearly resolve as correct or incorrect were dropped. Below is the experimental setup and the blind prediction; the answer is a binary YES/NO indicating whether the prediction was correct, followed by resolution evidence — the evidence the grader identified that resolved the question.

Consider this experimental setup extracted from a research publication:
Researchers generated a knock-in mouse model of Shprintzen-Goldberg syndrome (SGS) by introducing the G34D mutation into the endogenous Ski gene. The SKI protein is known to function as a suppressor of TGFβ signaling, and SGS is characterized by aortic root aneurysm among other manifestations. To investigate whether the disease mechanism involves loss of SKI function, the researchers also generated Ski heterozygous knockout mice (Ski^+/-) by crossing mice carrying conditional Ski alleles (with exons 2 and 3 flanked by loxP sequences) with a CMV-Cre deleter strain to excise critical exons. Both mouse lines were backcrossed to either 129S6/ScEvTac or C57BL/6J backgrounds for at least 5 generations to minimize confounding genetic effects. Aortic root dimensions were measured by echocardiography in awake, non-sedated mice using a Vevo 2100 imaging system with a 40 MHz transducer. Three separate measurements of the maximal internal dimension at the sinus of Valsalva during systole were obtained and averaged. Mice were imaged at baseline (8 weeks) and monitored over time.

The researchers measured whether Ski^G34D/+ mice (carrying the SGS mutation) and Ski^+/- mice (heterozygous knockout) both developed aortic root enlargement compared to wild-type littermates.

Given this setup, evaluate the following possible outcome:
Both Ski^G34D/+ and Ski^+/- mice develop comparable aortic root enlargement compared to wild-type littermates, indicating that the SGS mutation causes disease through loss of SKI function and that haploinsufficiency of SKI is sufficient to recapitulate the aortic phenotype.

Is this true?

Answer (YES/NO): NO